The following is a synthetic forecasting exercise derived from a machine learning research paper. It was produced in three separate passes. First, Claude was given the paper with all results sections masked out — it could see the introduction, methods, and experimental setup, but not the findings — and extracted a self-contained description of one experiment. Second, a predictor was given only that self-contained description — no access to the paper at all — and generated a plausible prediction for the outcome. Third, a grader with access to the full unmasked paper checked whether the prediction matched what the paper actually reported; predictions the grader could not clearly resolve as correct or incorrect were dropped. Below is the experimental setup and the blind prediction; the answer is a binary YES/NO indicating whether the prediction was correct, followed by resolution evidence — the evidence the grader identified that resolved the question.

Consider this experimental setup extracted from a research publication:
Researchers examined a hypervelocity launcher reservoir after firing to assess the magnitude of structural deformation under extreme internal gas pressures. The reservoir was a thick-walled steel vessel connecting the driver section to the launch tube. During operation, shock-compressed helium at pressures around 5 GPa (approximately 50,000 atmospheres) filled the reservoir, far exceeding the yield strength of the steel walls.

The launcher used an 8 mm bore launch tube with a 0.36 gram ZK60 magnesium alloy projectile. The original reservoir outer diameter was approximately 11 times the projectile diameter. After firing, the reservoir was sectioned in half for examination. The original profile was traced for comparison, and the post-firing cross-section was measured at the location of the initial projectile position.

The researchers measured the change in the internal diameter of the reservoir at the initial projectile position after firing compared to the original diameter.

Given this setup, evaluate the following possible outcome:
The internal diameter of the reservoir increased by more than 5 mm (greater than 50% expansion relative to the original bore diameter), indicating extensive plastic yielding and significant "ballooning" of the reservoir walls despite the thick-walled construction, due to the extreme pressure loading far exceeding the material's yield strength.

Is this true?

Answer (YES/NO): YES